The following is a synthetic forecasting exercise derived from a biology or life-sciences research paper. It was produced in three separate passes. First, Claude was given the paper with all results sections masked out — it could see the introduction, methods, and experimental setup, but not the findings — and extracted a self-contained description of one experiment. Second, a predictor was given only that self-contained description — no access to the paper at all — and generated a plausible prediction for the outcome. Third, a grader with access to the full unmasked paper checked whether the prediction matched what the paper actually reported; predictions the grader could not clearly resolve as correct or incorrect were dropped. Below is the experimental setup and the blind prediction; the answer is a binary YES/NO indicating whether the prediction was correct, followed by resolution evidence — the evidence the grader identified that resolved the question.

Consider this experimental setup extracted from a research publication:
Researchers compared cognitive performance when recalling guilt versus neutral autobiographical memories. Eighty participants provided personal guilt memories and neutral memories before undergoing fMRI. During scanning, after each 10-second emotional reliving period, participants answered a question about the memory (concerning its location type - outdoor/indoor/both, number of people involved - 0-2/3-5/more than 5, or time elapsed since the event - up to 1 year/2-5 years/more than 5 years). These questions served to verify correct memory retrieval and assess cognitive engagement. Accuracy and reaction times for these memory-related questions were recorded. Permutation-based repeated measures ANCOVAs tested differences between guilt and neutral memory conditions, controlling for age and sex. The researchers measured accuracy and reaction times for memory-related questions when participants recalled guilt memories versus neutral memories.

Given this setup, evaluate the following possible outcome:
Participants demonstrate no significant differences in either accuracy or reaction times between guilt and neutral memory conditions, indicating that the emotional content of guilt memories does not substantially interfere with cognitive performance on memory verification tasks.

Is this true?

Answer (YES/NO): NO